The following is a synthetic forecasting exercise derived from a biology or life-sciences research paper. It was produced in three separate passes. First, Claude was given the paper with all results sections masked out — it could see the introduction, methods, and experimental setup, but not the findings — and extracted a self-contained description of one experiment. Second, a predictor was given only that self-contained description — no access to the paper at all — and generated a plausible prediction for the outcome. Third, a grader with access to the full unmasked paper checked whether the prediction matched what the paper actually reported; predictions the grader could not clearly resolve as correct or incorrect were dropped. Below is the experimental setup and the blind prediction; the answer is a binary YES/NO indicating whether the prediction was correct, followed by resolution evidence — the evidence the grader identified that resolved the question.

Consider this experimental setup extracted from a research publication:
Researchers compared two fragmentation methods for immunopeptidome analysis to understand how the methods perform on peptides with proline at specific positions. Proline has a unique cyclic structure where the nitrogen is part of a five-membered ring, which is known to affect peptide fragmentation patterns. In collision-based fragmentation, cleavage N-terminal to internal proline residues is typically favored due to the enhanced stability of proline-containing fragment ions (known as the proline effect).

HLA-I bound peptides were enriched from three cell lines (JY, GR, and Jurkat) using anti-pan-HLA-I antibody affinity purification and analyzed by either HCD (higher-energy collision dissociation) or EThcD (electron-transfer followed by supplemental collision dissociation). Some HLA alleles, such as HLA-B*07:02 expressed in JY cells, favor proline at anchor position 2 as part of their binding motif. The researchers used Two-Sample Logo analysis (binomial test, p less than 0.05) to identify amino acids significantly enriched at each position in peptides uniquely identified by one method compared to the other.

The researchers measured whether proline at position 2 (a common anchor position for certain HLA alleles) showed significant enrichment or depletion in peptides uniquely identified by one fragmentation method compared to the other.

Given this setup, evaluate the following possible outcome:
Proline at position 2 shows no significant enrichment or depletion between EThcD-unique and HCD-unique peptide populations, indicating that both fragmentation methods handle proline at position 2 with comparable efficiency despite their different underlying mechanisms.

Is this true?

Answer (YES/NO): NO